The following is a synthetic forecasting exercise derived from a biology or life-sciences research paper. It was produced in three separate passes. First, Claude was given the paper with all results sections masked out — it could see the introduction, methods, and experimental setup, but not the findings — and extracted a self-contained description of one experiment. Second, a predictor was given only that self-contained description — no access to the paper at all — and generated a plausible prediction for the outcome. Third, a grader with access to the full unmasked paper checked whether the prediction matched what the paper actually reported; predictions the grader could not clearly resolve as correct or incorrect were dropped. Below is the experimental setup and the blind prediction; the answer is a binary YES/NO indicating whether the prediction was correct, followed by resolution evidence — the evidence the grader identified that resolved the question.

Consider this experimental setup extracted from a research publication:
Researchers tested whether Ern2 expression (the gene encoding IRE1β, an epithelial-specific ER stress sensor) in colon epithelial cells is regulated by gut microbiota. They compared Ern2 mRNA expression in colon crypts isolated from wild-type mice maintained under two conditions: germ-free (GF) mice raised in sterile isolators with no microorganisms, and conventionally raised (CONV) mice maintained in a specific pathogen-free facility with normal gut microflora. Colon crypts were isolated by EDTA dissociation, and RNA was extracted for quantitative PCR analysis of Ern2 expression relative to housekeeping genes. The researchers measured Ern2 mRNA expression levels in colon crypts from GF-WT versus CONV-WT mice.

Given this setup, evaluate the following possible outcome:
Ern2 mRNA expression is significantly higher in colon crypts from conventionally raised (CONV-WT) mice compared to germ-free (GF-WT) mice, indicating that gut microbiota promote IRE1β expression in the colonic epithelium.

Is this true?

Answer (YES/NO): YES